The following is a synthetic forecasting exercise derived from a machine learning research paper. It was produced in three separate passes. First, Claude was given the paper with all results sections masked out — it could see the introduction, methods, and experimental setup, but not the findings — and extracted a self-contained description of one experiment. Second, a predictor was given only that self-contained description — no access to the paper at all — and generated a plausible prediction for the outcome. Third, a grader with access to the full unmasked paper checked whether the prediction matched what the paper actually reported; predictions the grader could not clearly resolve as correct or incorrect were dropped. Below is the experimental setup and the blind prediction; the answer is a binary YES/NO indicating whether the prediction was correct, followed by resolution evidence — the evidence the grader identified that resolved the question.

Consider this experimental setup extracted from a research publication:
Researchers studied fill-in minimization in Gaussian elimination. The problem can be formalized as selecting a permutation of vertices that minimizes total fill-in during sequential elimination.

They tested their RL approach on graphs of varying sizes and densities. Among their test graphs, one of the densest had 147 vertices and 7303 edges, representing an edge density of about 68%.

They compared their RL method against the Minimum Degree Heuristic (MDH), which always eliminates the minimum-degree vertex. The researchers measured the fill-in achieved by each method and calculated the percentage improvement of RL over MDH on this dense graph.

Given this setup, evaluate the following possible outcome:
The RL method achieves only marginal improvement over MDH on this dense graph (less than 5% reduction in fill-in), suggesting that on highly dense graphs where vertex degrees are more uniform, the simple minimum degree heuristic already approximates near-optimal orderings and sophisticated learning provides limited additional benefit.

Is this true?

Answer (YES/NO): NO